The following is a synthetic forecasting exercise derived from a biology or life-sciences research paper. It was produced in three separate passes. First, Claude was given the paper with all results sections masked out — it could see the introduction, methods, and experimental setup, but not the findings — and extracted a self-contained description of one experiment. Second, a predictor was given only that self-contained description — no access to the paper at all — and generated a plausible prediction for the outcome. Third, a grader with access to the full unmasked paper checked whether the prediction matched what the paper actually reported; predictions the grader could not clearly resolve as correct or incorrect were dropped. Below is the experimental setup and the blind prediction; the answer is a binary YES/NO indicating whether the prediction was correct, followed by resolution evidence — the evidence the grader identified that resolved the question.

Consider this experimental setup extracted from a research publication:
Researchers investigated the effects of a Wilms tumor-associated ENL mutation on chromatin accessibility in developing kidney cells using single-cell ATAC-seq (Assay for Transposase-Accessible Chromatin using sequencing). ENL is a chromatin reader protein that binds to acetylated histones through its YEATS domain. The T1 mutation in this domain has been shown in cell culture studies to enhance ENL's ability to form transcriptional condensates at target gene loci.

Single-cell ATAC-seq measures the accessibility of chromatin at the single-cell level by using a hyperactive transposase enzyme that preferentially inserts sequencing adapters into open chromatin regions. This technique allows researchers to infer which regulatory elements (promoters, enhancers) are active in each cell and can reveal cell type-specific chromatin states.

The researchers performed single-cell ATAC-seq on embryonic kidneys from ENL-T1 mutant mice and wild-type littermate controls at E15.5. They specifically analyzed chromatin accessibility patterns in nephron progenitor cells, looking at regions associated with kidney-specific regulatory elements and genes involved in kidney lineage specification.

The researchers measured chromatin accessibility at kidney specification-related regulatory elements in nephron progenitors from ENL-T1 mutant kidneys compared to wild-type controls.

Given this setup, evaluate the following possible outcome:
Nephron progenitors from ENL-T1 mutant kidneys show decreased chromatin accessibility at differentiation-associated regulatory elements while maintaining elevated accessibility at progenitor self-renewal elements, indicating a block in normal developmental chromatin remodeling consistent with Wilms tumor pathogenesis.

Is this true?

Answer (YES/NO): NO